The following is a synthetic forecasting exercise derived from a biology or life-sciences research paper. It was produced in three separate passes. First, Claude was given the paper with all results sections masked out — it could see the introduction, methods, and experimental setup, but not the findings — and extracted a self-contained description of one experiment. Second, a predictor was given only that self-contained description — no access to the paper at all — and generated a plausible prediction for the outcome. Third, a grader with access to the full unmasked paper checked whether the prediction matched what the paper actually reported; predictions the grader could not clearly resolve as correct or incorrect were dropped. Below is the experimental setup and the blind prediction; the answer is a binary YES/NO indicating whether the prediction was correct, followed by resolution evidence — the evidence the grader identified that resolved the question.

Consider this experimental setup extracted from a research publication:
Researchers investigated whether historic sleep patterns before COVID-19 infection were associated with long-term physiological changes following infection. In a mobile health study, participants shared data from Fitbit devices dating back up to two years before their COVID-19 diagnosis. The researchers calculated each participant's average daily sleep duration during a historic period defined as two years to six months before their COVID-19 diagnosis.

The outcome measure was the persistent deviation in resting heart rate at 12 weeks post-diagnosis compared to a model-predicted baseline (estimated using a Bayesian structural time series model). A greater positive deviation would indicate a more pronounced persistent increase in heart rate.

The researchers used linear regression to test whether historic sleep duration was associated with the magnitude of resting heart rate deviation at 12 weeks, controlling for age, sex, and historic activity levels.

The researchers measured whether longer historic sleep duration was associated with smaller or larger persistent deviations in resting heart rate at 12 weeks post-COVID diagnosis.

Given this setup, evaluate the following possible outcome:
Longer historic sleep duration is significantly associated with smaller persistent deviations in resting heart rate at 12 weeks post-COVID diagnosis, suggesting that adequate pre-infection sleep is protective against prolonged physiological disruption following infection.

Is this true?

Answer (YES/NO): NO